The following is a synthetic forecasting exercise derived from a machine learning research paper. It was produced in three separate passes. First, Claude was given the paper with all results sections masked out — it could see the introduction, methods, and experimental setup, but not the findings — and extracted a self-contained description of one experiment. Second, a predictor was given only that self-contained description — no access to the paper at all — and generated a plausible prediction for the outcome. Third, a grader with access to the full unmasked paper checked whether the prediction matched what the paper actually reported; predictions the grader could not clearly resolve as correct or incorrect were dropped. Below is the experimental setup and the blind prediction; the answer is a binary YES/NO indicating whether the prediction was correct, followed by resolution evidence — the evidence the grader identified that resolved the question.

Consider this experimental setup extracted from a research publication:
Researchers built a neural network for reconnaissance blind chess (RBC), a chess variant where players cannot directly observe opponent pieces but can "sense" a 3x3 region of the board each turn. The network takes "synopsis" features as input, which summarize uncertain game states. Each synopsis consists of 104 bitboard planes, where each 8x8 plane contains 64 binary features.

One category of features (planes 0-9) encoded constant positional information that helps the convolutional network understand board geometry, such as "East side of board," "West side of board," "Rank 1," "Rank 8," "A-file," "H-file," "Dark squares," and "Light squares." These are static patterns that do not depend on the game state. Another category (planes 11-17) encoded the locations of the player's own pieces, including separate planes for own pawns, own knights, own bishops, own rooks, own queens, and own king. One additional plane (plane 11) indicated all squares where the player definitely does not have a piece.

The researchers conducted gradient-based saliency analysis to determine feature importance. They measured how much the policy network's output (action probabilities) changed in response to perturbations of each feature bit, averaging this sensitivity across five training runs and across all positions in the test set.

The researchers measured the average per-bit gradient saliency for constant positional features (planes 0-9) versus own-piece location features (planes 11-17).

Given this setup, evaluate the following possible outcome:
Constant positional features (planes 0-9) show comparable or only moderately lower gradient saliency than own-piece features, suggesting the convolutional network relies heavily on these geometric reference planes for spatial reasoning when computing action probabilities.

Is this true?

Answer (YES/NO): NO